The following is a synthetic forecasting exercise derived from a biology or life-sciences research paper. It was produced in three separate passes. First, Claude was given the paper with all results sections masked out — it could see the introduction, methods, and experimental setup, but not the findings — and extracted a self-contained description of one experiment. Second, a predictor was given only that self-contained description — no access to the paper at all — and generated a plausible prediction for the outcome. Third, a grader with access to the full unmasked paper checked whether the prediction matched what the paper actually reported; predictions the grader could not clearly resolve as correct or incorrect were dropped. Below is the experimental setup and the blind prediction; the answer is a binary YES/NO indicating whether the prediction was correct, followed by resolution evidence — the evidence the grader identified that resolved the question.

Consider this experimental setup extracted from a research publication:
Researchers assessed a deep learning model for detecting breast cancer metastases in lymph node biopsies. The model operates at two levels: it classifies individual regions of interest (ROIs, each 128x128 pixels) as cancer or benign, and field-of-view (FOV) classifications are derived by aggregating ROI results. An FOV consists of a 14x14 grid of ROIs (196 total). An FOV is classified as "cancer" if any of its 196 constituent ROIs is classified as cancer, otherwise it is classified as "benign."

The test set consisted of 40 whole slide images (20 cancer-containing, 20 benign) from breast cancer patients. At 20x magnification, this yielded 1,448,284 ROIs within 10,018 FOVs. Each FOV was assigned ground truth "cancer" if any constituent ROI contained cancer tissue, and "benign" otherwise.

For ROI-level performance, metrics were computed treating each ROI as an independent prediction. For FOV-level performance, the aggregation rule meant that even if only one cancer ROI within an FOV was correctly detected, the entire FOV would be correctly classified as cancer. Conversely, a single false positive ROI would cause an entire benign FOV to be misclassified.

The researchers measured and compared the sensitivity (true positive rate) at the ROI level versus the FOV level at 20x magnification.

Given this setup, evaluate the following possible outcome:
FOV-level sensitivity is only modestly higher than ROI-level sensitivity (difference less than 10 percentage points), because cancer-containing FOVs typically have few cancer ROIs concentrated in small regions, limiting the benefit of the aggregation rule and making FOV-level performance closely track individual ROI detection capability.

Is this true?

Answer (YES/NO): YES